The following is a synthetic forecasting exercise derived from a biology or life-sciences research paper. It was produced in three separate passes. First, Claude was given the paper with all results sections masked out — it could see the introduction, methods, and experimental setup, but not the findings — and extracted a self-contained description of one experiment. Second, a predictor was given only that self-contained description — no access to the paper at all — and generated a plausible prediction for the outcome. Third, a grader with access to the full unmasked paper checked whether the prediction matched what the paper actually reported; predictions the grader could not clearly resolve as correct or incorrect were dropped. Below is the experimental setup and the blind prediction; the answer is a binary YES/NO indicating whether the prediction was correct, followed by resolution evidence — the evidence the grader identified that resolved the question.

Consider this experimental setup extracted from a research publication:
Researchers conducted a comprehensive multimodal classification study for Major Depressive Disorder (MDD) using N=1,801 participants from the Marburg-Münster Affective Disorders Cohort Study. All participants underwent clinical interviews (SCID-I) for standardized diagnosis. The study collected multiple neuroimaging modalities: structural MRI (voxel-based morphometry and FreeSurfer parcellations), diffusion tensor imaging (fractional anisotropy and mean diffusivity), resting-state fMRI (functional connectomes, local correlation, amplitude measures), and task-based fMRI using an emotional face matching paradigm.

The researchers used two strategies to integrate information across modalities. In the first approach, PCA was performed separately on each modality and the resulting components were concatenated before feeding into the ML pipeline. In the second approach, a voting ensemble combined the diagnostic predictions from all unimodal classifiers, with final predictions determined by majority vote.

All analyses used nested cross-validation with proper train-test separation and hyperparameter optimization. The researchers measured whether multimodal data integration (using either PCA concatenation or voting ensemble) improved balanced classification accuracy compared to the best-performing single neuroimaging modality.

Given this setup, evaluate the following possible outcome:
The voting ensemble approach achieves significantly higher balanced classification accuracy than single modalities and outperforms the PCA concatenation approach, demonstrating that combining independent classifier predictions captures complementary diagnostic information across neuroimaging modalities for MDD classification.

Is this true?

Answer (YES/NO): NO